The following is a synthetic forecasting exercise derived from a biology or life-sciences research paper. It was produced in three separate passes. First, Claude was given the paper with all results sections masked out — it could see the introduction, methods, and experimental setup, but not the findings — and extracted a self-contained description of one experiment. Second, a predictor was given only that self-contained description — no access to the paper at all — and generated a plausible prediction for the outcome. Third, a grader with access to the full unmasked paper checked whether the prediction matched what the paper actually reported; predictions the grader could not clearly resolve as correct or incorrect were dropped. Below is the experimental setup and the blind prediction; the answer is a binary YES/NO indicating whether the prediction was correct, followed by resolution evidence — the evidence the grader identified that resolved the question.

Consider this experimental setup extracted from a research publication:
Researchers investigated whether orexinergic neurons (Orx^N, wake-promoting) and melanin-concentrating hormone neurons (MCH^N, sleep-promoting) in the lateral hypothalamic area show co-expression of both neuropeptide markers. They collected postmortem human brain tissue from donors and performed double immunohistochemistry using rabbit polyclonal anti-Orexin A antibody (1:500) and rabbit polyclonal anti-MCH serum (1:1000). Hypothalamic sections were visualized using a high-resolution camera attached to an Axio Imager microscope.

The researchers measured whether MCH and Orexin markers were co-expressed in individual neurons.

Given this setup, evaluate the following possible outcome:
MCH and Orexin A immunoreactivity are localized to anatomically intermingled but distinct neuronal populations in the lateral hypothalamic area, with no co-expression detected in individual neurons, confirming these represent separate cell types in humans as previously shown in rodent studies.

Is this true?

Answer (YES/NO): YES